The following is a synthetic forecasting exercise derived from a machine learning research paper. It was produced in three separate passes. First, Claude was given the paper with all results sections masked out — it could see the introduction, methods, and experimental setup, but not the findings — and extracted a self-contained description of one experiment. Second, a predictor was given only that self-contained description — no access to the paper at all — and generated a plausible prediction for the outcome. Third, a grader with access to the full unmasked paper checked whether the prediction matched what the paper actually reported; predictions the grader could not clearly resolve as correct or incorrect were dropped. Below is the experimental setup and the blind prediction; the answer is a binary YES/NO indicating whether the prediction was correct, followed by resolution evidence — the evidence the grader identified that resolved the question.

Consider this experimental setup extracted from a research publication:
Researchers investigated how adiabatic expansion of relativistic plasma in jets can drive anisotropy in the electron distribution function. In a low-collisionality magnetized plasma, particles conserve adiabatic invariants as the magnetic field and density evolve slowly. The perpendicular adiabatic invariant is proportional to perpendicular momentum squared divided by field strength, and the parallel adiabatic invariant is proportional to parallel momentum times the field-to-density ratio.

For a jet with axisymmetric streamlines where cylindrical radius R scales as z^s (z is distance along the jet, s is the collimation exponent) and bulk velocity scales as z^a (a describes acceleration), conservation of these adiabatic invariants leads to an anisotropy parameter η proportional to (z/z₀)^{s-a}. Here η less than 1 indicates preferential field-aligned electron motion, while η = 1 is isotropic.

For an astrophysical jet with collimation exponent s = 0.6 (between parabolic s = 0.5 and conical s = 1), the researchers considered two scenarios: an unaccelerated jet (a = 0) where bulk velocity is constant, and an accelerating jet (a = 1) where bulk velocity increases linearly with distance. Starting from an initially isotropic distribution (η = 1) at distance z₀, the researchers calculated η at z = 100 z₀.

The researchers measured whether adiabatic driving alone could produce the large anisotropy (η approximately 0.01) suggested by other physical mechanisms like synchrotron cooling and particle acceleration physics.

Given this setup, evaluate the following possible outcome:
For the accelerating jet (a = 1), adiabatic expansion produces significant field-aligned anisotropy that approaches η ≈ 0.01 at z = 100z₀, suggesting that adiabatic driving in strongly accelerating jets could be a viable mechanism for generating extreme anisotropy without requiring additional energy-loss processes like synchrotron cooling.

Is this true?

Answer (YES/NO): NO